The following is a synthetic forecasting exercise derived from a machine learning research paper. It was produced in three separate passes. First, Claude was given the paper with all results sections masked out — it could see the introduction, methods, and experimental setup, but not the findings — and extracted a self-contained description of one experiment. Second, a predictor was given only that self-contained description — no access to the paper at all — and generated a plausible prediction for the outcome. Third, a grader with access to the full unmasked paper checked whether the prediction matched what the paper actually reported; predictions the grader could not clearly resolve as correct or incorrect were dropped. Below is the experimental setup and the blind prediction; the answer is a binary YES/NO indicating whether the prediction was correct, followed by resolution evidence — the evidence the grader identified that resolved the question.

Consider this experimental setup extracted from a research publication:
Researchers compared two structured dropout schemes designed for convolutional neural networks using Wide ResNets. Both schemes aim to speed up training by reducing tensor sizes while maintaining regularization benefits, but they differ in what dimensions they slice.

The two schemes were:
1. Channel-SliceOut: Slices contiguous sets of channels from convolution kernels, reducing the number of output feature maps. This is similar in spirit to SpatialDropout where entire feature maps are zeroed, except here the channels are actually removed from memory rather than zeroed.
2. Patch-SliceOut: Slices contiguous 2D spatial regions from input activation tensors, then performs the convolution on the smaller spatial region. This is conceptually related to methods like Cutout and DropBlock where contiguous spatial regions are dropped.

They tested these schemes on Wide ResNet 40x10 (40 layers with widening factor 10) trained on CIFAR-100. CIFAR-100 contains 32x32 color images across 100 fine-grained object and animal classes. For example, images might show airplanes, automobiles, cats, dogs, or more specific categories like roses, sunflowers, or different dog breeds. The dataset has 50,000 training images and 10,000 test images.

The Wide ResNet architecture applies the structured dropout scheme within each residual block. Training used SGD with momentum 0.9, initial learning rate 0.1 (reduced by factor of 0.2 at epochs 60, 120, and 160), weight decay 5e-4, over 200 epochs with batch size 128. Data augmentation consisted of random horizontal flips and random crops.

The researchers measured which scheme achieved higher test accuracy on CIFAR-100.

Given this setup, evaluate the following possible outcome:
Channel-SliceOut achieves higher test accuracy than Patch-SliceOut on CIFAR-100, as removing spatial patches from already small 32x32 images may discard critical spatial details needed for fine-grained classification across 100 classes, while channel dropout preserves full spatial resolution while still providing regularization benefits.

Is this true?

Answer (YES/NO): YES